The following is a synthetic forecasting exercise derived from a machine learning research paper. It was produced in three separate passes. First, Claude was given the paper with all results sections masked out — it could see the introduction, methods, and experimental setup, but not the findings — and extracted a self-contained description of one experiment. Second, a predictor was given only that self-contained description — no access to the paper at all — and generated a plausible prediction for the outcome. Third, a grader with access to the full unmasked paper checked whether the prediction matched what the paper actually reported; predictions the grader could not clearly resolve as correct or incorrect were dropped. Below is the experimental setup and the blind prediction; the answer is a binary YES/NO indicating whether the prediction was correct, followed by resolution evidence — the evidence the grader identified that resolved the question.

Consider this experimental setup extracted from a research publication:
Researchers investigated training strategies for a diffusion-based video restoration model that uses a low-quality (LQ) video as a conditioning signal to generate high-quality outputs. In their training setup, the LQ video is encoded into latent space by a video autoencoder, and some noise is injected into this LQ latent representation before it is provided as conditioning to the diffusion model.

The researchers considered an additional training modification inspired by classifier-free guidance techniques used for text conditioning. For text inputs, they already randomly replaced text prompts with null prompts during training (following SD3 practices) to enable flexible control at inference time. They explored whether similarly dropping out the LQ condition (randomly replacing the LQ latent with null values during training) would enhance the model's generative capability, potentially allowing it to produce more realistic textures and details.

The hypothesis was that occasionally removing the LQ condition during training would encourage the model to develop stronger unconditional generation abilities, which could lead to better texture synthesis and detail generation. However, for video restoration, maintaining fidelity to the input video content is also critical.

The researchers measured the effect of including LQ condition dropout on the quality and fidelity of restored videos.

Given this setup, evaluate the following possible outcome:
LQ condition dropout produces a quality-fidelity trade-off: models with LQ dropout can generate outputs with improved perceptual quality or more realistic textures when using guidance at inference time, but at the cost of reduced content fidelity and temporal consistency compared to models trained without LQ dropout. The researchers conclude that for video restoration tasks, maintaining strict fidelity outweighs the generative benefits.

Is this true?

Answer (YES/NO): NO